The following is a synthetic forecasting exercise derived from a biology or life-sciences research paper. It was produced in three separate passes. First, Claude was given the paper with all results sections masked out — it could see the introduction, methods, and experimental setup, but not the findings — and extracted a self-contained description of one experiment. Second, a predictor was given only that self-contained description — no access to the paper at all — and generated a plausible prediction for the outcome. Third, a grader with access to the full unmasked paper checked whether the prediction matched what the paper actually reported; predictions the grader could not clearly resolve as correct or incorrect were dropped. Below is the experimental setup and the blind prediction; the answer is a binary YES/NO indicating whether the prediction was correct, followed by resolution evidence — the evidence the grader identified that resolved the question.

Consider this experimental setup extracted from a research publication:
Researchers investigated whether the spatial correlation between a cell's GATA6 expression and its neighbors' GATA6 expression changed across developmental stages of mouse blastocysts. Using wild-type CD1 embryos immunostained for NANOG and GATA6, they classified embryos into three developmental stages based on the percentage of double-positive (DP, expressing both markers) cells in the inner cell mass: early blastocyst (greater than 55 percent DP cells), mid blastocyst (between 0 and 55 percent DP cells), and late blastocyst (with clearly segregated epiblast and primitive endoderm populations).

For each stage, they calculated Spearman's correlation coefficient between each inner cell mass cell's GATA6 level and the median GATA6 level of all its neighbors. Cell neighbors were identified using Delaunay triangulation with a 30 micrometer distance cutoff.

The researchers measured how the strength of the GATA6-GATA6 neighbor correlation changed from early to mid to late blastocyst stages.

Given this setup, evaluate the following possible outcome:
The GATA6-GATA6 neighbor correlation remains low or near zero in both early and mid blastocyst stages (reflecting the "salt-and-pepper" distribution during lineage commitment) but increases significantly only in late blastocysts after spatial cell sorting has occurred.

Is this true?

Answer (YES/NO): NO